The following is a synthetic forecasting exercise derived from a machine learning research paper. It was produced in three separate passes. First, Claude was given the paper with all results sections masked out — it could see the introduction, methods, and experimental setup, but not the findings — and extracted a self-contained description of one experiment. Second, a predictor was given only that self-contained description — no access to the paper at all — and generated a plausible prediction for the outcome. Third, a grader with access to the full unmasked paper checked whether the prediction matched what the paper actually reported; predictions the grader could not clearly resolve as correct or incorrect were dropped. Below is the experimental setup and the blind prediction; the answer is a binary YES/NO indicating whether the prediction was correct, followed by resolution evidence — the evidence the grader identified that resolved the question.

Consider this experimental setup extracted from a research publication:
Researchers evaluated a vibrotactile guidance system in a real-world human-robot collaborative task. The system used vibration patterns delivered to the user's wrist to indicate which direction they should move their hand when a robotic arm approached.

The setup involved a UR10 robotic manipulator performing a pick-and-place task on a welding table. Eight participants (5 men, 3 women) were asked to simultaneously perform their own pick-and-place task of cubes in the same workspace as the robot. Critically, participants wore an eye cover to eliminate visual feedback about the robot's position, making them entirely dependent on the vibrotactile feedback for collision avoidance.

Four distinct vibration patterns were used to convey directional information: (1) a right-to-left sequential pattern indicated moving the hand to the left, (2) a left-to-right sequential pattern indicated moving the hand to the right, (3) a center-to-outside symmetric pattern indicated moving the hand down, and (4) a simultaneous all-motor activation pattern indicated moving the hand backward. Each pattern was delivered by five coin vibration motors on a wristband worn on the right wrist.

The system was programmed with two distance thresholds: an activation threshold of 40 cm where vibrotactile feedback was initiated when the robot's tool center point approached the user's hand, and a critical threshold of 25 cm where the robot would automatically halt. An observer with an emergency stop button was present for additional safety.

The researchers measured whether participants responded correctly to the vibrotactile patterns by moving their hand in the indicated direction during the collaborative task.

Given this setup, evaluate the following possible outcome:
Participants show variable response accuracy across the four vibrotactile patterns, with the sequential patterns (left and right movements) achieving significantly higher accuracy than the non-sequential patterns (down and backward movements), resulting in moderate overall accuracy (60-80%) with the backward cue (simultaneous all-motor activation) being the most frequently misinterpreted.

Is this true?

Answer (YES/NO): NO